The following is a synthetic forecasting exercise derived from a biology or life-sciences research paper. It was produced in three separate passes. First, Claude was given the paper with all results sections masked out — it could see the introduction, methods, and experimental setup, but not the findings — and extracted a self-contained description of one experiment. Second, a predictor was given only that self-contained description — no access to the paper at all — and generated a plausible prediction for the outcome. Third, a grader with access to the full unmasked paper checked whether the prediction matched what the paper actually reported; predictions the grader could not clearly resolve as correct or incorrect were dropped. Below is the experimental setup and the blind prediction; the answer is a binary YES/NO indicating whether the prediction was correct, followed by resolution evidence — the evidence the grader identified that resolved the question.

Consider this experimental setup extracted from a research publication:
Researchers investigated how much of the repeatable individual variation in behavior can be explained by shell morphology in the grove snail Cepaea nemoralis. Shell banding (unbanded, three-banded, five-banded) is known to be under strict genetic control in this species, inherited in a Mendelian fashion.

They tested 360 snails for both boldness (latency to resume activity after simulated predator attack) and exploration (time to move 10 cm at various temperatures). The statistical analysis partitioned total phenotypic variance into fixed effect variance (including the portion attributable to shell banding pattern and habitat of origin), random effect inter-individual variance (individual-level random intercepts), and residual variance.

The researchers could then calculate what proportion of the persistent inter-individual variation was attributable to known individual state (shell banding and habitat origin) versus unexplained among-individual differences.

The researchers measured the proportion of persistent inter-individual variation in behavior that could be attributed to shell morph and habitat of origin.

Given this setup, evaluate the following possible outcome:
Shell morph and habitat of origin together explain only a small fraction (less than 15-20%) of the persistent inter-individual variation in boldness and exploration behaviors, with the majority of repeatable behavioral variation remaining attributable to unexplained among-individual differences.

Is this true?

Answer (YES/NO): YES